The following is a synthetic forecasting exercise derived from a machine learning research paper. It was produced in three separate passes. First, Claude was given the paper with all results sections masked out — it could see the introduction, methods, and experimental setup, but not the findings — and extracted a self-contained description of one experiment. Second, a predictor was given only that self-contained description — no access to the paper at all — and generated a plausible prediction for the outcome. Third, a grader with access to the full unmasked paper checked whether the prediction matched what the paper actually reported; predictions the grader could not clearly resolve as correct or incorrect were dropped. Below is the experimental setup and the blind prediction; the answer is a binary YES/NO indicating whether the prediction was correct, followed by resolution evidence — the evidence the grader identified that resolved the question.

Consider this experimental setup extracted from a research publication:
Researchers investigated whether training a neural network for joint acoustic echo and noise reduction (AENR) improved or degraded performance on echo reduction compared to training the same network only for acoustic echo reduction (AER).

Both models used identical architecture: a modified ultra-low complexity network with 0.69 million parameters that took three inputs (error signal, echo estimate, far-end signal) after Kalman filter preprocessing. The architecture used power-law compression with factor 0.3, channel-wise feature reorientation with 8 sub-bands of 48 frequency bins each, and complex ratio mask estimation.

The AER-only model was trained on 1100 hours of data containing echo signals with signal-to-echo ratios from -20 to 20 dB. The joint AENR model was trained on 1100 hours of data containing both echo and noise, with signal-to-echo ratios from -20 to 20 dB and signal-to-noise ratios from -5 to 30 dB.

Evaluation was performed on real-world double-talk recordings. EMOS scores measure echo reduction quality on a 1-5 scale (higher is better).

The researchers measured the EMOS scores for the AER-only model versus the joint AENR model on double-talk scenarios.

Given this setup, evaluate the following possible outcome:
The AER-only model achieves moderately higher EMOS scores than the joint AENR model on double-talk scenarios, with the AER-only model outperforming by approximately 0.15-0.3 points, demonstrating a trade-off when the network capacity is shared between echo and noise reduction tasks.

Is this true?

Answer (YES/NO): NO